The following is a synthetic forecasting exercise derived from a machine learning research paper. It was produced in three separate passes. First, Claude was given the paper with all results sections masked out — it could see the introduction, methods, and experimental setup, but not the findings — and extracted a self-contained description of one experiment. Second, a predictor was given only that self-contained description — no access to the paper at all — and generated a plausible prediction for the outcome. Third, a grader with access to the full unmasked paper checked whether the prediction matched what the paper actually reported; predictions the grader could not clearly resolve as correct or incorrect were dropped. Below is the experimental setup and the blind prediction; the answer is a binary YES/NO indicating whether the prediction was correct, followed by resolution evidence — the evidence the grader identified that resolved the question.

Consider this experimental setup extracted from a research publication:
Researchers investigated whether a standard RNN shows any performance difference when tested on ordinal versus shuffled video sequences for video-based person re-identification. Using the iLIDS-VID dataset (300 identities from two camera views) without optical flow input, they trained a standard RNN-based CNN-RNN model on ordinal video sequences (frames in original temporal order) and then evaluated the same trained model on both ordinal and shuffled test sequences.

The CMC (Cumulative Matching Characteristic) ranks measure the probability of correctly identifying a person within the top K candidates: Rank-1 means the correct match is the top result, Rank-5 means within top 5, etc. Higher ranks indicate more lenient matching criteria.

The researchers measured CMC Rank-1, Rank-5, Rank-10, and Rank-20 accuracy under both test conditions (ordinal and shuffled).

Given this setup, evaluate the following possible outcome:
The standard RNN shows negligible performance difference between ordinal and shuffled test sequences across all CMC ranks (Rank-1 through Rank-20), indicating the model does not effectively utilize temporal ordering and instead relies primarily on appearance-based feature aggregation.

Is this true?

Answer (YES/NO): YES